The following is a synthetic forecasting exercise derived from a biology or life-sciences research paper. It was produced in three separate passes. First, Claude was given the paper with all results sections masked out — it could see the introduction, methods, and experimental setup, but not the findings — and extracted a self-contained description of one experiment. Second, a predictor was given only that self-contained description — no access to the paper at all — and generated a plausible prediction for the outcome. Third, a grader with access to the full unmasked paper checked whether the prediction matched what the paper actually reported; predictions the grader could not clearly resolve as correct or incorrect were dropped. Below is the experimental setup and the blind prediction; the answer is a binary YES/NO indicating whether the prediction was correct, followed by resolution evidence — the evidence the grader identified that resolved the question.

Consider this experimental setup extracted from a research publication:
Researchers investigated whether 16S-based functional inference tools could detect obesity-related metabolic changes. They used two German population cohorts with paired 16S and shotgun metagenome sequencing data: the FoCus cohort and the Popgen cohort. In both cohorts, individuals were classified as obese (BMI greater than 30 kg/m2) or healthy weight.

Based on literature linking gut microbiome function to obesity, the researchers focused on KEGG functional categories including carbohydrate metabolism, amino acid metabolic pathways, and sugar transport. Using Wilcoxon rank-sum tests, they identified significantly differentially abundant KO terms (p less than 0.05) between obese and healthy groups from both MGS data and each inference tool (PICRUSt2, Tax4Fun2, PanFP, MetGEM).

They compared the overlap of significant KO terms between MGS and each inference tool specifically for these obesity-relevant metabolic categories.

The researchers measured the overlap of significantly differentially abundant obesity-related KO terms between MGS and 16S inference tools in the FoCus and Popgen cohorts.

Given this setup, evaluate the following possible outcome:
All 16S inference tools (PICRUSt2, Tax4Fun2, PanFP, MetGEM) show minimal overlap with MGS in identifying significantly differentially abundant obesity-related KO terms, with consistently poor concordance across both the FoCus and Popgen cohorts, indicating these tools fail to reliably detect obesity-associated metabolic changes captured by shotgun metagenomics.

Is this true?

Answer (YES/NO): YES